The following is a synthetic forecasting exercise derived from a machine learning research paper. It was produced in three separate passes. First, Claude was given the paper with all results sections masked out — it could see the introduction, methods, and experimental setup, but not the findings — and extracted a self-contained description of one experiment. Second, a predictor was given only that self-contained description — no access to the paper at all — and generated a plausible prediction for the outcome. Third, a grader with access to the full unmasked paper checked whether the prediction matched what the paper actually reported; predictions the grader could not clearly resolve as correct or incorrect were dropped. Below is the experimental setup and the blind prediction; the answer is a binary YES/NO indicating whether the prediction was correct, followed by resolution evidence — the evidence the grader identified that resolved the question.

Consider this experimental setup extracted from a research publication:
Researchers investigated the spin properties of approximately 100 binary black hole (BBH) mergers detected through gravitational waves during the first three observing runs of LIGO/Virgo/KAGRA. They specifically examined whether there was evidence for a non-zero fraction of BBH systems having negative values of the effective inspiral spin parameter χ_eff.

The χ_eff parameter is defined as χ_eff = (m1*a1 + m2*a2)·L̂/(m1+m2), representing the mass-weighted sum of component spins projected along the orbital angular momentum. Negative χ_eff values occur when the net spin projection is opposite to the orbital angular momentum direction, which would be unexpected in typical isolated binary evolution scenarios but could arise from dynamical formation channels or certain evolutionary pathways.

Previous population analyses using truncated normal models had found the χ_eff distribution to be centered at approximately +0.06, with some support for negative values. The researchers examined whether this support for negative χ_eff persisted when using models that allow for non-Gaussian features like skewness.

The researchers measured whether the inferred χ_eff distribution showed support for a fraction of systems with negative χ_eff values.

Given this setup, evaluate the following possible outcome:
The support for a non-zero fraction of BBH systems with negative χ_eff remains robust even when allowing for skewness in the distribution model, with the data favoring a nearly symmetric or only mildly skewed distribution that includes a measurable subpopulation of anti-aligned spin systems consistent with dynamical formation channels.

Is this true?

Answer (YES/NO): NO